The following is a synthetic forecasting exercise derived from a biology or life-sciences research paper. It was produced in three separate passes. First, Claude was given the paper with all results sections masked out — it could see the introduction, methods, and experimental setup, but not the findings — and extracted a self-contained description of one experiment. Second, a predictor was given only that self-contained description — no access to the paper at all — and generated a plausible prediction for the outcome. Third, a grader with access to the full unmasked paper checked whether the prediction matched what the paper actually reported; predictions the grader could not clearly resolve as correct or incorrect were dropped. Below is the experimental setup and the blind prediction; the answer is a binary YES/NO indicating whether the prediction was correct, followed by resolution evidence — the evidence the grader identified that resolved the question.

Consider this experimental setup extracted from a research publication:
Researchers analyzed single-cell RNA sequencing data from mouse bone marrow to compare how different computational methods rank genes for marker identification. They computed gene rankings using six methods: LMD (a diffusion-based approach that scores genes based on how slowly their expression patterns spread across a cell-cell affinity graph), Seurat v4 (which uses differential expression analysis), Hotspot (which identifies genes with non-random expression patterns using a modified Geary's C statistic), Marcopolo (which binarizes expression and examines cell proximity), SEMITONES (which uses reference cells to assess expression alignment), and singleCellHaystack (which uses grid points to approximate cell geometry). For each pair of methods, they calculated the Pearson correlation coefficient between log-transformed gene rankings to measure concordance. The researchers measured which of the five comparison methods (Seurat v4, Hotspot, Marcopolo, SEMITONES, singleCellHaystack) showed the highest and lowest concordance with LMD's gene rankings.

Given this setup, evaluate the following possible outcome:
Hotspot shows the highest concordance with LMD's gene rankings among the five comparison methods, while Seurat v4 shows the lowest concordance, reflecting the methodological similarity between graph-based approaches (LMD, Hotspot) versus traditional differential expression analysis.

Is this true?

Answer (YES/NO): NO